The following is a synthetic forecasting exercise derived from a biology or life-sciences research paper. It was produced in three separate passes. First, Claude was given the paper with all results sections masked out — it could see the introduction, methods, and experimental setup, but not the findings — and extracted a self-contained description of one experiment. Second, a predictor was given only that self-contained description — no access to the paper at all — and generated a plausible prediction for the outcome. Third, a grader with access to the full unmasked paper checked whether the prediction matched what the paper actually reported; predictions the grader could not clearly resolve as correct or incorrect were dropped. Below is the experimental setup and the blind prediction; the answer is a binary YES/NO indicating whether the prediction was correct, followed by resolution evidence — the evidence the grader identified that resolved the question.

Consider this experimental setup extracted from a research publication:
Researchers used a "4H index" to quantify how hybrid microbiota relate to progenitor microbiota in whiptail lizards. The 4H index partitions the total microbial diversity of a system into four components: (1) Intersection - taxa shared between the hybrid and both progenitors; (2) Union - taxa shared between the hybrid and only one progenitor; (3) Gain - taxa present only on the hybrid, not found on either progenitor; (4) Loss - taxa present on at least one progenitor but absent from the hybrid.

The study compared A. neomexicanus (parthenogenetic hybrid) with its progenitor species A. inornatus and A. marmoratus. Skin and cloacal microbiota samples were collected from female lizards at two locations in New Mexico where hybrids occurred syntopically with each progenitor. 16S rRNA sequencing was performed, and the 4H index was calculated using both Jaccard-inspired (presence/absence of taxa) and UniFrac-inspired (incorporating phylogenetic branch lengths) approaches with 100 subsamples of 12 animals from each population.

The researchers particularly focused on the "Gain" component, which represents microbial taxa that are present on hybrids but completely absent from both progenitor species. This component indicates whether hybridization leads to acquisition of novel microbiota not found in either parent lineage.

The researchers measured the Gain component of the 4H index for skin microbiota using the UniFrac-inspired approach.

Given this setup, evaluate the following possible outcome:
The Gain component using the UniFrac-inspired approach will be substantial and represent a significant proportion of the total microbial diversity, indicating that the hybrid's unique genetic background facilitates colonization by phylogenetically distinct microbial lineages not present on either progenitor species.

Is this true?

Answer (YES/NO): NO